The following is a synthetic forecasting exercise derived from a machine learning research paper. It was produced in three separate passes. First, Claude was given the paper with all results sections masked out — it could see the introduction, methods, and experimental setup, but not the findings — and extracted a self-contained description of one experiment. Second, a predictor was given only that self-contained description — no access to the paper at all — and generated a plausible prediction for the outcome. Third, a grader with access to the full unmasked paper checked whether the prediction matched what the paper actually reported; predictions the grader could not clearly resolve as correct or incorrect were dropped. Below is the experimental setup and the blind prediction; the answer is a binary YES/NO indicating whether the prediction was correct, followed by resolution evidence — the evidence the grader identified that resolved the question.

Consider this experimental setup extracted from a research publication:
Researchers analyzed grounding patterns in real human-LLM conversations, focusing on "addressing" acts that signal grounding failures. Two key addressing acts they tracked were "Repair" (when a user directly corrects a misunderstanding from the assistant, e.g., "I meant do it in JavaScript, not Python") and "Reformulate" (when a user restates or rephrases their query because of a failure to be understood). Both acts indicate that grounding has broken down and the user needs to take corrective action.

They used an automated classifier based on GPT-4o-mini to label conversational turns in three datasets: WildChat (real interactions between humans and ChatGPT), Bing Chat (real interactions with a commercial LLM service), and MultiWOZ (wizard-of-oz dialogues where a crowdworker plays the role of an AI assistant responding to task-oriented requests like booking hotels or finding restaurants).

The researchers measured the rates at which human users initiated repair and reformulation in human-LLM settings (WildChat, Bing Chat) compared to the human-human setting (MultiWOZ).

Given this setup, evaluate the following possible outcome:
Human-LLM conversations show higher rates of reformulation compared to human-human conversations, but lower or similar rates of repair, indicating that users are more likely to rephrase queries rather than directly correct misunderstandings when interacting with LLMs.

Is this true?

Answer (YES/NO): NO